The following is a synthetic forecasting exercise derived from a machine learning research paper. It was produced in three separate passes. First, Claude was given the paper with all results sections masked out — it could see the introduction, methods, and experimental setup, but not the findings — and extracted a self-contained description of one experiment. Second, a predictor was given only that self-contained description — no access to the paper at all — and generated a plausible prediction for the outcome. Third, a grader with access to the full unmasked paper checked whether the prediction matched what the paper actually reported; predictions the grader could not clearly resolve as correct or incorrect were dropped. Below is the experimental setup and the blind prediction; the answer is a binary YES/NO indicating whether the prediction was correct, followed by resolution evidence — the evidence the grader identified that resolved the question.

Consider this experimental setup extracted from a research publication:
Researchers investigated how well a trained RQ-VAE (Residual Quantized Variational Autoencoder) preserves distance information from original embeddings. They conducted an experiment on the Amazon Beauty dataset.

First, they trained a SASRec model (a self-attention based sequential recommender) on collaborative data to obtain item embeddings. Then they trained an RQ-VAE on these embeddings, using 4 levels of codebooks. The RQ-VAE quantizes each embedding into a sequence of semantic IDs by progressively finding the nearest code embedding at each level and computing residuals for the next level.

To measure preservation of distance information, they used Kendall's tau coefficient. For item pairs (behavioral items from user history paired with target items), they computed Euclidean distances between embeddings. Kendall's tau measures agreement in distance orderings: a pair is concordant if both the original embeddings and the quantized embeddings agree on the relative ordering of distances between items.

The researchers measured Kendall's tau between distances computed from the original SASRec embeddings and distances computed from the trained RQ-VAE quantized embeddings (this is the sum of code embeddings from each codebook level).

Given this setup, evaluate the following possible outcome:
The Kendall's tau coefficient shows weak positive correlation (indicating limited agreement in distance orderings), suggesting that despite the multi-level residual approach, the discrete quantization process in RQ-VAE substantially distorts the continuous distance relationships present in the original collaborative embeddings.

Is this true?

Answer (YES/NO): NO